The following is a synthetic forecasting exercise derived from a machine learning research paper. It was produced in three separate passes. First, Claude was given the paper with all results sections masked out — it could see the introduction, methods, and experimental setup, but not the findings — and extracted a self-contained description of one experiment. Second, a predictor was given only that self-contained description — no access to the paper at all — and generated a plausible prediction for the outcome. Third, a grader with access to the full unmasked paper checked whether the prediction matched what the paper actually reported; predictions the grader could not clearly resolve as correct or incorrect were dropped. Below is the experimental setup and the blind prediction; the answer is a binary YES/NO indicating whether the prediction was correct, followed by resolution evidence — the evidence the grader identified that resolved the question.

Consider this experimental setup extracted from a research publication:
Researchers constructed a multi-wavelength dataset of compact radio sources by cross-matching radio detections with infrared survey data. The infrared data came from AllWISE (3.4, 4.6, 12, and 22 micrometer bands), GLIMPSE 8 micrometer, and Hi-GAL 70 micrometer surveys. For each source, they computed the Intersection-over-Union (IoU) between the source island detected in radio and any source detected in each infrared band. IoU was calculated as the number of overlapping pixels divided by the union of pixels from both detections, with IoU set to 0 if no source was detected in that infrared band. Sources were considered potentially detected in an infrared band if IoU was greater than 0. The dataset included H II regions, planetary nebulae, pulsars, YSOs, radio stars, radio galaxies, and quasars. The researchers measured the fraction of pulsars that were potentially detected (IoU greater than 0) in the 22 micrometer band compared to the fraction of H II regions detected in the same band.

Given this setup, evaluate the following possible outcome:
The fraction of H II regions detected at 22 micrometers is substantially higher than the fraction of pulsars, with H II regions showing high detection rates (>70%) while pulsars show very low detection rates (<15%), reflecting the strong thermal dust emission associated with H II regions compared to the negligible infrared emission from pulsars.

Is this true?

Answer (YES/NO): NO